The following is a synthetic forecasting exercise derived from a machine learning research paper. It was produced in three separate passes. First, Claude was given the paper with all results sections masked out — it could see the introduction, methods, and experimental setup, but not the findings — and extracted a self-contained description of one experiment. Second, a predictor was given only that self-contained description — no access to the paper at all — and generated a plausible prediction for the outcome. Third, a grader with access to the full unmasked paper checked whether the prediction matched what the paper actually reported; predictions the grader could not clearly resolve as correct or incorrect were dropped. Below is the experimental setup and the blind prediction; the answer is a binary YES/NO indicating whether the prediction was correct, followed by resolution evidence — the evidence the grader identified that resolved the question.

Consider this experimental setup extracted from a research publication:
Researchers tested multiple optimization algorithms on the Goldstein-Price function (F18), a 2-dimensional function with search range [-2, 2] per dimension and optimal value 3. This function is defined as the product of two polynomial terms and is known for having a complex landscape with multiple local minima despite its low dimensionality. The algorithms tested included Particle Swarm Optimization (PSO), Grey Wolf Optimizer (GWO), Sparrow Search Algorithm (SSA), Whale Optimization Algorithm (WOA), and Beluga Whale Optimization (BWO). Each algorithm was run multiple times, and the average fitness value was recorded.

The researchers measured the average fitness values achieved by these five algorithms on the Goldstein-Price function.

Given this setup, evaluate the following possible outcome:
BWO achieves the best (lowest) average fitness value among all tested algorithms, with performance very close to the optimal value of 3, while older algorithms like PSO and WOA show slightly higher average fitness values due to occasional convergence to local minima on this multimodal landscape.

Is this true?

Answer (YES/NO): NO